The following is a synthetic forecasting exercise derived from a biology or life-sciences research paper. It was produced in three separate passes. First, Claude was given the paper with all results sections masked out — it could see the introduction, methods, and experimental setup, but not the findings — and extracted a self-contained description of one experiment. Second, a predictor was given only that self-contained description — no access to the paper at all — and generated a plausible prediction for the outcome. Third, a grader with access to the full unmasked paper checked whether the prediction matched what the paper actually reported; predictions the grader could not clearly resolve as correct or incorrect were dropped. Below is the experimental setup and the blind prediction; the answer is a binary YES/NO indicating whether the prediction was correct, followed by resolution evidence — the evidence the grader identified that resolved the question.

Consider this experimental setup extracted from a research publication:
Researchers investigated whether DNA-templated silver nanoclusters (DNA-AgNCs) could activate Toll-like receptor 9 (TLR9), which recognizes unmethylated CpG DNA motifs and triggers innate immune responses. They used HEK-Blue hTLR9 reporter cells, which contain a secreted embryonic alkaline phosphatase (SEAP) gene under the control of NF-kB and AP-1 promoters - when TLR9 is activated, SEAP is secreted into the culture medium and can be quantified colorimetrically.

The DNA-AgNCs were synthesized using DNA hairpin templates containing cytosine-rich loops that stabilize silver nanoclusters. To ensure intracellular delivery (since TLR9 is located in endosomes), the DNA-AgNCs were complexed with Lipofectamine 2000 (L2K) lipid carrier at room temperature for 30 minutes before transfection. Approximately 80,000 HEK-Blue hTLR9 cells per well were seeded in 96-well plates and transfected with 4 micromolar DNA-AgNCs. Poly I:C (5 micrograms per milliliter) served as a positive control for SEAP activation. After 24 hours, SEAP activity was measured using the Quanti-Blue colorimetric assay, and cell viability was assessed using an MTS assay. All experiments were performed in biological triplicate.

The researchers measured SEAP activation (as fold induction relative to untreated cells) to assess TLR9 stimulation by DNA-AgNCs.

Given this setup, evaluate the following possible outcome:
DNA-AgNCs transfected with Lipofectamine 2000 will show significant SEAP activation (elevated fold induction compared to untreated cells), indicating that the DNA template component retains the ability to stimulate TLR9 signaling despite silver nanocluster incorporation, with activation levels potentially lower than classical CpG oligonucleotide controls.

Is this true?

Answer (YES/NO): NO